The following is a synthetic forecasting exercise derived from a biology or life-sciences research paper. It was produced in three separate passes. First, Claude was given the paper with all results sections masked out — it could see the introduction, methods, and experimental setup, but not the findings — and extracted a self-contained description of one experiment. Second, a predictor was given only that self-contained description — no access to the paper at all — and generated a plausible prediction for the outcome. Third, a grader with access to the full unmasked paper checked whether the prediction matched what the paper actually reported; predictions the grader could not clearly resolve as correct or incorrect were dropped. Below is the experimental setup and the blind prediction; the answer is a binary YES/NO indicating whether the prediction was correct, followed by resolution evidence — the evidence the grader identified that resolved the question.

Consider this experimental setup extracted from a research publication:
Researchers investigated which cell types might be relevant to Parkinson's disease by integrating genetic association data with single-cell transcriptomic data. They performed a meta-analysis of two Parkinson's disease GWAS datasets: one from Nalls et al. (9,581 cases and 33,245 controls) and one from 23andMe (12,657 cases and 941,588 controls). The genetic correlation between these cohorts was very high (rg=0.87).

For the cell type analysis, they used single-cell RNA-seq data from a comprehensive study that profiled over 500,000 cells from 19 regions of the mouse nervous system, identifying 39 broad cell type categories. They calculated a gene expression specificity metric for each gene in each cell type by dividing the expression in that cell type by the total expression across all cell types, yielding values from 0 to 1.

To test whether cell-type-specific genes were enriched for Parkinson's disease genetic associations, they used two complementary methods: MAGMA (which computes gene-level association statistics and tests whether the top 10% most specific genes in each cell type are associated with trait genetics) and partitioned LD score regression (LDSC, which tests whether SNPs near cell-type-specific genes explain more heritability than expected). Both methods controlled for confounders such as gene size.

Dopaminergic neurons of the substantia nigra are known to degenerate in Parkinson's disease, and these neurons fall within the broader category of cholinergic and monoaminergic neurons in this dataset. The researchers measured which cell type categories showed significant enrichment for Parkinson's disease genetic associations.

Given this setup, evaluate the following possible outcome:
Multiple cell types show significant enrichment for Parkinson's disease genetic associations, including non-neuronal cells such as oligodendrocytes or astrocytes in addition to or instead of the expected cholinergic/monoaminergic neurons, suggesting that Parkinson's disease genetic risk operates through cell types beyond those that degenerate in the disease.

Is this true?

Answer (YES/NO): YES